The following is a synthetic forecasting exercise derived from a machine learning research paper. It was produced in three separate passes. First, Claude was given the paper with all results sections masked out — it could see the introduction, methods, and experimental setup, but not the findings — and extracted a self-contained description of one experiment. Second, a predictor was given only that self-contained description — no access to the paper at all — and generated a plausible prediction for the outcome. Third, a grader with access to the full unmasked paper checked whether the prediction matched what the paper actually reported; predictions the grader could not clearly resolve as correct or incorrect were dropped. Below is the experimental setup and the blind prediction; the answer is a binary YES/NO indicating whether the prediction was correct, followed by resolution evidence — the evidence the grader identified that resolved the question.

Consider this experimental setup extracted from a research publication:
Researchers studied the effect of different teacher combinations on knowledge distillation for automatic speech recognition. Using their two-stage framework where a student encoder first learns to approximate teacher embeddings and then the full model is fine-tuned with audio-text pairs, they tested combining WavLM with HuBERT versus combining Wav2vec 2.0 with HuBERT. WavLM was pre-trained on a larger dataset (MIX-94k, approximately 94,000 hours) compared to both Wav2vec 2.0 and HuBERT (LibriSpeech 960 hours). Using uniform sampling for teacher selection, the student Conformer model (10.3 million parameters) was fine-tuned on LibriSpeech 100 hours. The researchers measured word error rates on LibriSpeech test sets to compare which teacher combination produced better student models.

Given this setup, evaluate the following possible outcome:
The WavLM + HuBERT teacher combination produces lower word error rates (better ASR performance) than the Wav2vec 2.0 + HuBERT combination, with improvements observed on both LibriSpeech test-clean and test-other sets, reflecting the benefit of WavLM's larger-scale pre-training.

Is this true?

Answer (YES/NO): NO